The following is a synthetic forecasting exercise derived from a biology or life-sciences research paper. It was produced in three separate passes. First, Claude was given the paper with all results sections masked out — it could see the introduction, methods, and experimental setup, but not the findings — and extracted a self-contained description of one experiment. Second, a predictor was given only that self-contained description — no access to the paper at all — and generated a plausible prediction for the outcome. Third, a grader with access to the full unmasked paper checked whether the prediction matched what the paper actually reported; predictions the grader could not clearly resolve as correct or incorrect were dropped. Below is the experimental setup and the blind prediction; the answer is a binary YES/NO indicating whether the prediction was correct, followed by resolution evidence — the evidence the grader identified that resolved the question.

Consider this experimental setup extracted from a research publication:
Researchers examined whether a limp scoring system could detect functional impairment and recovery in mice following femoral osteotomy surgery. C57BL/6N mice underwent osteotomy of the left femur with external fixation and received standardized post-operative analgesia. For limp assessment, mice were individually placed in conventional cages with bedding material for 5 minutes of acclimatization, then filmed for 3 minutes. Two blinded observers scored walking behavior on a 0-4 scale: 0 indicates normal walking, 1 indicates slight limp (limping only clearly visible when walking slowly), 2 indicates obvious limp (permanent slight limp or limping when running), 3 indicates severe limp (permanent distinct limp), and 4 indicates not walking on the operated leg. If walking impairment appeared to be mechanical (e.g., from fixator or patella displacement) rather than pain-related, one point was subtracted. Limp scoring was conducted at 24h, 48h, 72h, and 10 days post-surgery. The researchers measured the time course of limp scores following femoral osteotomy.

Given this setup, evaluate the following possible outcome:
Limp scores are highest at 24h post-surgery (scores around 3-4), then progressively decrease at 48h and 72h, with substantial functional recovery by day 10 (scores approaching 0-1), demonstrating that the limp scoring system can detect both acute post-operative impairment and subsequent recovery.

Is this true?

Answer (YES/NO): NO